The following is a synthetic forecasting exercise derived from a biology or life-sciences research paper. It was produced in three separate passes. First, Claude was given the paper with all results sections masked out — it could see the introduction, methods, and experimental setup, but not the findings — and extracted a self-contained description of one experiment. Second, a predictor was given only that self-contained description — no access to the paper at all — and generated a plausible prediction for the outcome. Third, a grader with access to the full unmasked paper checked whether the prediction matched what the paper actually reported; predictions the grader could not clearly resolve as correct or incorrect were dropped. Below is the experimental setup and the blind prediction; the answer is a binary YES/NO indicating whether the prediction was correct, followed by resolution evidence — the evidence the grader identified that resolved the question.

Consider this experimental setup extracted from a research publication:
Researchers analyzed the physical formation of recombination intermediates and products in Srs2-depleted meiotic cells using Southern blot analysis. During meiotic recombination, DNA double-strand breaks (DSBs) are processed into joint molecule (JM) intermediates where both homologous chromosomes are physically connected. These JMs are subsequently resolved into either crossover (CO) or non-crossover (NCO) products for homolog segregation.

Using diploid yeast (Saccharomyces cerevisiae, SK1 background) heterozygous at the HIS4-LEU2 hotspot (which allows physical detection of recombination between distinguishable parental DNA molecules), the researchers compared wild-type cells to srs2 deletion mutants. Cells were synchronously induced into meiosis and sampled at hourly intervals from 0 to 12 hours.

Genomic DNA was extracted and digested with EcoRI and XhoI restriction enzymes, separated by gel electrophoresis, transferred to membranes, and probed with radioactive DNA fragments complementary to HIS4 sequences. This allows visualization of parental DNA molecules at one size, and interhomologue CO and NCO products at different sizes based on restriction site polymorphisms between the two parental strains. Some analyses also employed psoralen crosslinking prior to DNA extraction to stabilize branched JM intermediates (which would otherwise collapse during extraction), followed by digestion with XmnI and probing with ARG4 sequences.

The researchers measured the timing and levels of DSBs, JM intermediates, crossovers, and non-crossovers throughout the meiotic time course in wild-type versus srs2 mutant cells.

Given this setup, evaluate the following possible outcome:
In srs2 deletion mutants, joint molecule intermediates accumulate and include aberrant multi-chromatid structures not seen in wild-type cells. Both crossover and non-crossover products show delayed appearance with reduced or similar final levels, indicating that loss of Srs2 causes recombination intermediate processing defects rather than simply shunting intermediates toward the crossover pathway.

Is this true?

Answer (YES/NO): NO